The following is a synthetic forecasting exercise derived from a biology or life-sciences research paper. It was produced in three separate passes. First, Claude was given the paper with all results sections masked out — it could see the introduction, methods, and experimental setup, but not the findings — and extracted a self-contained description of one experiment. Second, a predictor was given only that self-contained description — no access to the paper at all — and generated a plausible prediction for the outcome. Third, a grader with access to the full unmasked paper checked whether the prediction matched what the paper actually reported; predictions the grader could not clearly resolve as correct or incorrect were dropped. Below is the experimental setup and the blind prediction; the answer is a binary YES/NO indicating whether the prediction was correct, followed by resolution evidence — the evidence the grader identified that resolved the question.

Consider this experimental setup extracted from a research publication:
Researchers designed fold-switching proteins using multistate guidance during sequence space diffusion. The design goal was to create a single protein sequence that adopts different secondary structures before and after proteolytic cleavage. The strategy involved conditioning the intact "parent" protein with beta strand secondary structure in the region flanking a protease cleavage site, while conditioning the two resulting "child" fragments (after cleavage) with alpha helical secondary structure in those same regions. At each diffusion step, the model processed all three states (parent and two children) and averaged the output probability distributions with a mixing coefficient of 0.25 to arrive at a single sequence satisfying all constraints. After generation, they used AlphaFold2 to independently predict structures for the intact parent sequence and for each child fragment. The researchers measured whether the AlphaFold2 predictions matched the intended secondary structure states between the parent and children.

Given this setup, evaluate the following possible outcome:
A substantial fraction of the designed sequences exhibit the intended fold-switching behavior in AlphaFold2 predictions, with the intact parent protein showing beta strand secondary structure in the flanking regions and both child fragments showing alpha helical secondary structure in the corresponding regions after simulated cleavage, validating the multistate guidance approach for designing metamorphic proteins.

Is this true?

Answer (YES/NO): YES